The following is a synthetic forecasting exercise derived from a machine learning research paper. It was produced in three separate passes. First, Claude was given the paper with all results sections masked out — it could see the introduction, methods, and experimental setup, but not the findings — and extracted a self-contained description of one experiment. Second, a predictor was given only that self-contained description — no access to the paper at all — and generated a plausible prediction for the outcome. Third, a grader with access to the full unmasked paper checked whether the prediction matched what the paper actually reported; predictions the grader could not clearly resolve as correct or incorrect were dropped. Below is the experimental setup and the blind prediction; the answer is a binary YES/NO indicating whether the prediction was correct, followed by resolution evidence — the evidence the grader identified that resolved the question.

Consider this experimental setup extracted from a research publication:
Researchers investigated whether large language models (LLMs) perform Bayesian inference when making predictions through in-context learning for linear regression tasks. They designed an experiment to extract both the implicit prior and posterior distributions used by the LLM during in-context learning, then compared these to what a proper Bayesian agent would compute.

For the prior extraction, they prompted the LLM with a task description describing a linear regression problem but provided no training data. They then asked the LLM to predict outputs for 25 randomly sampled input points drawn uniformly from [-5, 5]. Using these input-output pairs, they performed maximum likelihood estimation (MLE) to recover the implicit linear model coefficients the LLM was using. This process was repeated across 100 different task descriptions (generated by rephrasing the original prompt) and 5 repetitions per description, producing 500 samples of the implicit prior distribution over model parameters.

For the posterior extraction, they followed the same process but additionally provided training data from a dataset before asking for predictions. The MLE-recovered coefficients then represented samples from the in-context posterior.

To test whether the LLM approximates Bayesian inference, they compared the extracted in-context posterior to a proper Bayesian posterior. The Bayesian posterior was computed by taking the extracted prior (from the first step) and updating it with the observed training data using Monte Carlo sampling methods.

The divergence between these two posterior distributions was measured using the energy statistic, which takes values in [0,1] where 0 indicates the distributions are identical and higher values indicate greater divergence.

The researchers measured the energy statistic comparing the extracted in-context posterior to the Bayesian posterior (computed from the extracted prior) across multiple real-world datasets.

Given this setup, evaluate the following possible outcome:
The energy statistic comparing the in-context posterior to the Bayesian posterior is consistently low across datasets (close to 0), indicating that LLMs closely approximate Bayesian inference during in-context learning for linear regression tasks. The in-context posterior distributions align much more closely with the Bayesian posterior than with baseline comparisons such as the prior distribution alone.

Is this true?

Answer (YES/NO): NO